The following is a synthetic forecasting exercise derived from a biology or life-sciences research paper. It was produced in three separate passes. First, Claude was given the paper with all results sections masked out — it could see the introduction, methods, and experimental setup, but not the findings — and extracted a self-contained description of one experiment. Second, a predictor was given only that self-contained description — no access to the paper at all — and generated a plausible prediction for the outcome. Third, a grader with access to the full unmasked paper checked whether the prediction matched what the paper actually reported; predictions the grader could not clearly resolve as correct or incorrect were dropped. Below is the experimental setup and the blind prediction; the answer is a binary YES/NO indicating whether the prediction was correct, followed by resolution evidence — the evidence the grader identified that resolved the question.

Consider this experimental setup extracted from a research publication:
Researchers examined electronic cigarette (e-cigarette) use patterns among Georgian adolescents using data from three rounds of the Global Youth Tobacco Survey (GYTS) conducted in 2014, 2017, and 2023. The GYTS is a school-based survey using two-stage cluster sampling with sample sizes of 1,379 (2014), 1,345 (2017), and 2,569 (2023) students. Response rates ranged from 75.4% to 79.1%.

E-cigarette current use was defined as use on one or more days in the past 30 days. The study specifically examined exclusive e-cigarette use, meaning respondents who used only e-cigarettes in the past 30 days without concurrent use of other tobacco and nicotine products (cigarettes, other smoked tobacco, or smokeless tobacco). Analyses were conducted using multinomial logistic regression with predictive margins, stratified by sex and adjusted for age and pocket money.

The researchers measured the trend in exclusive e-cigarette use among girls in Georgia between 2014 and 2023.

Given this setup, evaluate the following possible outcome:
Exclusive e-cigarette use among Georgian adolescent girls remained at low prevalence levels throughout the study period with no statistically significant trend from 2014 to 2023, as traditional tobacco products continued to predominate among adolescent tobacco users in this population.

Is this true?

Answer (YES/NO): NO